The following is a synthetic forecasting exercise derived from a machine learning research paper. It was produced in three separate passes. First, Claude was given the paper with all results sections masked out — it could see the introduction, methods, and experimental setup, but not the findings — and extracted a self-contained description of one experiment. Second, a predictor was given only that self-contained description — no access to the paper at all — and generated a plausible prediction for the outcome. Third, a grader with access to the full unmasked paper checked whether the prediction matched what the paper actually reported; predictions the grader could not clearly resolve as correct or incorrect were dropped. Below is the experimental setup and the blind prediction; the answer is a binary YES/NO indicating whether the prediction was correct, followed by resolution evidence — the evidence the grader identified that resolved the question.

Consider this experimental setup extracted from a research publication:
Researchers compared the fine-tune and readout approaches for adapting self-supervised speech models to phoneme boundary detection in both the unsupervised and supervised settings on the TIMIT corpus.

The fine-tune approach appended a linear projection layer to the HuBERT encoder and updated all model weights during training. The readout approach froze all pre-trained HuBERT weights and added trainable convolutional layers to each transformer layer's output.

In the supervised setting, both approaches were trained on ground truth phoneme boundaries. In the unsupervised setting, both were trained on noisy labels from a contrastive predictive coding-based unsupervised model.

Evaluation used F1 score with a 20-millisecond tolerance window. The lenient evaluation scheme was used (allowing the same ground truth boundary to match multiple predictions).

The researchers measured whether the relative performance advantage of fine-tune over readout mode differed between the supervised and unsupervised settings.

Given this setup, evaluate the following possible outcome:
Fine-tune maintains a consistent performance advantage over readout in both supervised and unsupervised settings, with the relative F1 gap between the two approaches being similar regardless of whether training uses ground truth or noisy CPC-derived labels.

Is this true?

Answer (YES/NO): NO